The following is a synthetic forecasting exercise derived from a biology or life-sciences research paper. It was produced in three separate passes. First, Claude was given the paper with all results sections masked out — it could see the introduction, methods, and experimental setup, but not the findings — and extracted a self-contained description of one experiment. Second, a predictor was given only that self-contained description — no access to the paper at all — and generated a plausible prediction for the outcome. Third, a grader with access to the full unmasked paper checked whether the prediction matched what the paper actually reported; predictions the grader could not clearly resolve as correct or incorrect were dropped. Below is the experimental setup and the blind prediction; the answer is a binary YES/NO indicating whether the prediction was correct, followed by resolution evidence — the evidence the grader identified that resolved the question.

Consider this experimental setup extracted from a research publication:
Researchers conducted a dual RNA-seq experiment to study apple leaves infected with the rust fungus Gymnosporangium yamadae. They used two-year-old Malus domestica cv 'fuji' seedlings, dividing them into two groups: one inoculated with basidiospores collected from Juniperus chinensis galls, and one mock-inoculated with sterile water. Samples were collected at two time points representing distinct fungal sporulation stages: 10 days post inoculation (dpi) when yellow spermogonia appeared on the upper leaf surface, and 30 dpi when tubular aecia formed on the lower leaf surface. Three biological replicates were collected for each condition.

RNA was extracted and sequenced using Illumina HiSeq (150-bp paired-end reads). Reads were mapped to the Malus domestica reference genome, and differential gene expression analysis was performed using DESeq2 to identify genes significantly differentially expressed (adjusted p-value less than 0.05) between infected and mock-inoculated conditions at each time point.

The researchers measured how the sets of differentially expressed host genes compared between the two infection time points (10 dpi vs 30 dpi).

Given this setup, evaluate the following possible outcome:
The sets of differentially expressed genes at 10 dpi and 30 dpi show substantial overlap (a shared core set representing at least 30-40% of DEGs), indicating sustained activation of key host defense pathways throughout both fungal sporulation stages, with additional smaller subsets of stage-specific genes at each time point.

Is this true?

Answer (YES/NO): NO